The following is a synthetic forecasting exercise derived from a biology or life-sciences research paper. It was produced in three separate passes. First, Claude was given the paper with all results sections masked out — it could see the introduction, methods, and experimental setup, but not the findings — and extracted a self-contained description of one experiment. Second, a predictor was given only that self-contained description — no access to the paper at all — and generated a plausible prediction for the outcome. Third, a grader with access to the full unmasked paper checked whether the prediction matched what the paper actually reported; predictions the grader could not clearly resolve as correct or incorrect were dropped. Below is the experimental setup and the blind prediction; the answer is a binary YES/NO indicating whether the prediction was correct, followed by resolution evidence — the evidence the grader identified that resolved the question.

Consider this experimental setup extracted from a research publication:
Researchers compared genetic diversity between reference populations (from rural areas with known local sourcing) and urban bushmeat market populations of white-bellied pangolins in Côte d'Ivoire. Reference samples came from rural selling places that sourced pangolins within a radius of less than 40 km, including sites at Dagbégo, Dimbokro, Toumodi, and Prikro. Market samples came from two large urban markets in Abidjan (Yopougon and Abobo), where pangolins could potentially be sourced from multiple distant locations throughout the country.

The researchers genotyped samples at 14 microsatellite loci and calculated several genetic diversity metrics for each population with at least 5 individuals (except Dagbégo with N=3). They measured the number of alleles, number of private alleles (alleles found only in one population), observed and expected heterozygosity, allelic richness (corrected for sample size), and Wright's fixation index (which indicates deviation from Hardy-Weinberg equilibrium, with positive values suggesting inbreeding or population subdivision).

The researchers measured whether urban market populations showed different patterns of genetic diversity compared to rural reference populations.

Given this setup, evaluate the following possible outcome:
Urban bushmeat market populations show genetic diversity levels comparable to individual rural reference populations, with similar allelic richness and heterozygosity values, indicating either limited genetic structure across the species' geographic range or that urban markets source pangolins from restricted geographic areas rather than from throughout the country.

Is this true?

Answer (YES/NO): NO